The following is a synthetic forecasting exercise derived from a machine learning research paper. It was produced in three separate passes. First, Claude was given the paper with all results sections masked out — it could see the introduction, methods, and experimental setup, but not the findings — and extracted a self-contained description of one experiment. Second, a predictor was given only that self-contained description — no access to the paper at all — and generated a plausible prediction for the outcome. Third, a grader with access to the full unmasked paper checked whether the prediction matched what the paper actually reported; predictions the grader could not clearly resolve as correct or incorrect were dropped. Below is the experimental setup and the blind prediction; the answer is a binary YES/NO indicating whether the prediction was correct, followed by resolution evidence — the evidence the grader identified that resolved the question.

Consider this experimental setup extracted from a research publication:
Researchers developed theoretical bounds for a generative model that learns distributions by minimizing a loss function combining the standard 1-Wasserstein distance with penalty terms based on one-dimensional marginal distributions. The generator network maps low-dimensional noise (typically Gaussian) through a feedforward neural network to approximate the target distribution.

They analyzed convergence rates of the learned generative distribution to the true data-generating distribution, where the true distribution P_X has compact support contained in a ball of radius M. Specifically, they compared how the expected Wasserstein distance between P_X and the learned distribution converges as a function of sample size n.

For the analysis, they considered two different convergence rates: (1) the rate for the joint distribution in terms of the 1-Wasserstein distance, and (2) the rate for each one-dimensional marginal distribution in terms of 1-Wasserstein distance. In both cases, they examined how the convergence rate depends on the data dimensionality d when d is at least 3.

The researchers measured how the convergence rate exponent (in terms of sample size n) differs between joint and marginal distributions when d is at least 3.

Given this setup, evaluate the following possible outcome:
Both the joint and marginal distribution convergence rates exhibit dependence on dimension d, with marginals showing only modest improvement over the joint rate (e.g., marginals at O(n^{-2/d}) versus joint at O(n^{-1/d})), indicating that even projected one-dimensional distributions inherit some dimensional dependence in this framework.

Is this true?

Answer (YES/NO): NO